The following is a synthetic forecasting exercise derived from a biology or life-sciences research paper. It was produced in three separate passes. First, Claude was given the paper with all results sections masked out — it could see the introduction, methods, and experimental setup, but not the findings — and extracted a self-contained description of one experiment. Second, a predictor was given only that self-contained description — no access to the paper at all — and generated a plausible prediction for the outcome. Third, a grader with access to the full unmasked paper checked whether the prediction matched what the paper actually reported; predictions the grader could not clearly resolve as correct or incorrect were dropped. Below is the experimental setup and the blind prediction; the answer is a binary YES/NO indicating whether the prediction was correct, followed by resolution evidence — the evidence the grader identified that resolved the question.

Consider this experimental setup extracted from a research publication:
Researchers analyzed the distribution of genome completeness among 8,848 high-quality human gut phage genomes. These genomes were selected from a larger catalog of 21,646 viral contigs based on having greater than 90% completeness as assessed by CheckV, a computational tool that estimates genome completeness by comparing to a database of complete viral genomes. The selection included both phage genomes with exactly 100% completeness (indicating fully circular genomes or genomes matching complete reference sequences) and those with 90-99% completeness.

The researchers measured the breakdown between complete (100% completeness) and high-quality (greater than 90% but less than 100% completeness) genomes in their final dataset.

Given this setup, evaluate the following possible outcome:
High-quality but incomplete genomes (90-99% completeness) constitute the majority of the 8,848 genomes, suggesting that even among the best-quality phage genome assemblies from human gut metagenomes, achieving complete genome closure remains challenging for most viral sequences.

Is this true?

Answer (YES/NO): NO